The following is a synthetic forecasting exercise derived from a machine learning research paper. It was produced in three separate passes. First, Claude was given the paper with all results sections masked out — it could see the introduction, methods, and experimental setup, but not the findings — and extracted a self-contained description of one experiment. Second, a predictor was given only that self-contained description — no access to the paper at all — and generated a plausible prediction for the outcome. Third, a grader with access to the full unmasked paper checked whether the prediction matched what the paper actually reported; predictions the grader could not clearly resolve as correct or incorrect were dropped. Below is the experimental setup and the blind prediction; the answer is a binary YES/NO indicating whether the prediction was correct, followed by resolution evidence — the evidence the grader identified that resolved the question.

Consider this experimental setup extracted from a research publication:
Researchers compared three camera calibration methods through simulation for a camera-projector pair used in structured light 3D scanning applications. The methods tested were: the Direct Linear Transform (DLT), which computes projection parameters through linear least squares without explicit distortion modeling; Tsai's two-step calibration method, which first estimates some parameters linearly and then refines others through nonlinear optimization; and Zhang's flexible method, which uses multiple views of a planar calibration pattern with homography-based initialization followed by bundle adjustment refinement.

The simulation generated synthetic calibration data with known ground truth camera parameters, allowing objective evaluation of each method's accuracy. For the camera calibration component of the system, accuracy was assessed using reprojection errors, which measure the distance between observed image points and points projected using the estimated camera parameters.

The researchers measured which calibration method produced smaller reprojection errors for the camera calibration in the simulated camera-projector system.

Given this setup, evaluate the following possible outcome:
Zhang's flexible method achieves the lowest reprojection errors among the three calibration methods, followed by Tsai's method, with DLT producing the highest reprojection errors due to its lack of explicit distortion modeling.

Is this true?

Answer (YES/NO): NO